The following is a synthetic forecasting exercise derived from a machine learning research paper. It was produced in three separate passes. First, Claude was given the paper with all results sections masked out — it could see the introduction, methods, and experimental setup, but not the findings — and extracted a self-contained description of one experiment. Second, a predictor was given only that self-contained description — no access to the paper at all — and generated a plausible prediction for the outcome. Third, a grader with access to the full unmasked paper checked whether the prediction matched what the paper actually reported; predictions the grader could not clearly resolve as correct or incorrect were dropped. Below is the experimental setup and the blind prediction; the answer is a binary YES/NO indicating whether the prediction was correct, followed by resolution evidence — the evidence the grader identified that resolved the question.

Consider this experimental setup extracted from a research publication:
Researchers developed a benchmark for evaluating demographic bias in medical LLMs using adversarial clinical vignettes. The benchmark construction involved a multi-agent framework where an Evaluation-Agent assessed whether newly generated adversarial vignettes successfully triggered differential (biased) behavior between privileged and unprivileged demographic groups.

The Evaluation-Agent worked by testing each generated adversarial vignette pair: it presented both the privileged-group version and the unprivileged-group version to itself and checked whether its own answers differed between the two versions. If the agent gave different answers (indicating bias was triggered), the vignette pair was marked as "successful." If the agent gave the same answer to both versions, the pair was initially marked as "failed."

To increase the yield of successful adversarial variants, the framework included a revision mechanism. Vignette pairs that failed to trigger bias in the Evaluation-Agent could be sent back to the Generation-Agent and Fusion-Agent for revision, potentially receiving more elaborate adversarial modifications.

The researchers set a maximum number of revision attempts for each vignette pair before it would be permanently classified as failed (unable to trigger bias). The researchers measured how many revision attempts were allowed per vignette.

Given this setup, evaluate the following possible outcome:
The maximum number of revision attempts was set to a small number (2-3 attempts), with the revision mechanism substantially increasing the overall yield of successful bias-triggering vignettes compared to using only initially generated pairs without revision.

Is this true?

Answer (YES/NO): YES